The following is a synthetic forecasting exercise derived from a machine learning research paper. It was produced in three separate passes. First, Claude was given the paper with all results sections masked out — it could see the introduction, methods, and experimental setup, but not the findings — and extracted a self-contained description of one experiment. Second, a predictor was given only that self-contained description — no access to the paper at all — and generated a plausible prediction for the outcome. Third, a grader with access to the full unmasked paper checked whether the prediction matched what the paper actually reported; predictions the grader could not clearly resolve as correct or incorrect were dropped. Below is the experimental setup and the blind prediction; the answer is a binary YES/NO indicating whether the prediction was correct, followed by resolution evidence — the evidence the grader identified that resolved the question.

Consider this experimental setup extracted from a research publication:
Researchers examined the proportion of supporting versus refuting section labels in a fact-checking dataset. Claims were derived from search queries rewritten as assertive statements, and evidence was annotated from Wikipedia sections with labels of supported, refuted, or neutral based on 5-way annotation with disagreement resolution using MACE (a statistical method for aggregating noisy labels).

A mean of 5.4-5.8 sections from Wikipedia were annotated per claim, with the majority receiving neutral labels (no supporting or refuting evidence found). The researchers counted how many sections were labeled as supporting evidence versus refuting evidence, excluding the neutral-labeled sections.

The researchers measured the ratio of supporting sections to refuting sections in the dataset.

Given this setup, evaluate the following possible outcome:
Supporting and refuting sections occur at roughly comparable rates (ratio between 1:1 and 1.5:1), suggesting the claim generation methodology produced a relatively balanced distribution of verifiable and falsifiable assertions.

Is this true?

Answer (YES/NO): NO